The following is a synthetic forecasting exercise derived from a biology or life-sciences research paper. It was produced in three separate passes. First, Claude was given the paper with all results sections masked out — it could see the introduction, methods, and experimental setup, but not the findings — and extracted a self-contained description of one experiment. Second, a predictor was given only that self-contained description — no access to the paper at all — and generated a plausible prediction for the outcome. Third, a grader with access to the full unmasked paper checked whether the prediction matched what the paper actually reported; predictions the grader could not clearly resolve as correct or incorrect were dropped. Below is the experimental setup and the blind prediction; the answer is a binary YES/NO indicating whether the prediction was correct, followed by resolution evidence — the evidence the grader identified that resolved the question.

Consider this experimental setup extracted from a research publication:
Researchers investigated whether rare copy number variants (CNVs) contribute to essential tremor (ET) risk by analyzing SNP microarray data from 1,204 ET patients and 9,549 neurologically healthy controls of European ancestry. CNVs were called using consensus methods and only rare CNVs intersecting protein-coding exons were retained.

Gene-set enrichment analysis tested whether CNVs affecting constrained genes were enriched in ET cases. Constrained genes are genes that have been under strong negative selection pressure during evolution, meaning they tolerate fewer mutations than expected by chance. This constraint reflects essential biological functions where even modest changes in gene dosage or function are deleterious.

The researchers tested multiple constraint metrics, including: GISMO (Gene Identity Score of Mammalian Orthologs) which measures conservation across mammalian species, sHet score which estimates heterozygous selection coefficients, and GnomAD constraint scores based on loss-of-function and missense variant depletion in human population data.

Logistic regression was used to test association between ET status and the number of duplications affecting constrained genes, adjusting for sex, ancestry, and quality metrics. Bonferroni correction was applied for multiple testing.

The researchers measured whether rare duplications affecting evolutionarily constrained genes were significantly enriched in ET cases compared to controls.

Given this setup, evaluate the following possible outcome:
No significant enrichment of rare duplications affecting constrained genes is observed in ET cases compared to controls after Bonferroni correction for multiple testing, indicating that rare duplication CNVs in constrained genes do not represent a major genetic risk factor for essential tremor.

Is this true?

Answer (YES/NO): YES